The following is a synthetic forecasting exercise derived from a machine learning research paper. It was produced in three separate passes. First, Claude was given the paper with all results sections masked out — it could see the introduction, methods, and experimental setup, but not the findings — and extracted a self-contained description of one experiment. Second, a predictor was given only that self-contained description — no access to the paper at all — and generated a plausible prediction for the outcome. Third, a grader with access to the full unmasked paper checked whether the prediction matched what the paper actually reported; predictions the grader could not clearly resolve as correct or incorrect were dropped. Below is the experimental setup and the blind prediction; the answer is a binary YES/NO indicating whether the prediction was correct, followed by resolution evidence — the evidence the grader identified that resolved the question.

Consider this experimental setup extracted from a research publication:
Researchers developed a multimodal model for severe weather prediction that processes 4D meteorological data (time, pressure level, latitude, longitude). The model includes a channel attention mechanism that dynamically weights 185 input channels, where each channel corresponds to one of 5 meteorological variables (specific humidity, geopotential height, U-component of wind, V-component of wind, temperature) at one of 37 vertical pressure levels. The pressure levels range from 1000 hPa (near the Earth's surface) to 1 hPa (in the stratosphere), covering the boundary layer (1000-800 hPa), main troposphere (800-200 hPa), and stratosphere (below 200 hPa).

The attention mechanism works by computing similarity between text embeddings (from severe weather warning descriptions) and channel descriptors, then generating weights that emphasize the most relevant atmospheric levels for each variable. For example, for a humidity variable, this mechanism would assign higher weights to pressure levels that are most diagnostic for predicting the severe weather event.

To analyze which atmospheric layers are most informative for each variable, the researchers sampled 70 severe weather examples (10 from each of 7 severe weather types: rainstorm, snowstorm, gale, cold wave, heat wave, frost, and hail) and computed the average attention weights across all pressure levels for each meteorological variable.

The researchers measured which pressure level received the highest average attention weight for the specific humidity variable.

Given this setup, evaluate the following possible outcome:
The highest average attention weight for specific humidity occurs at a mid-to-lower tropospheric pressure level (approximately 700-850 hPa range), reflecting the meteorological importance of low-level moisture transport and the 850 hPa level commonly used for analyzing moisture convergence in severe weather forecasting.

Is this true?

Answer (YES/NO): NO